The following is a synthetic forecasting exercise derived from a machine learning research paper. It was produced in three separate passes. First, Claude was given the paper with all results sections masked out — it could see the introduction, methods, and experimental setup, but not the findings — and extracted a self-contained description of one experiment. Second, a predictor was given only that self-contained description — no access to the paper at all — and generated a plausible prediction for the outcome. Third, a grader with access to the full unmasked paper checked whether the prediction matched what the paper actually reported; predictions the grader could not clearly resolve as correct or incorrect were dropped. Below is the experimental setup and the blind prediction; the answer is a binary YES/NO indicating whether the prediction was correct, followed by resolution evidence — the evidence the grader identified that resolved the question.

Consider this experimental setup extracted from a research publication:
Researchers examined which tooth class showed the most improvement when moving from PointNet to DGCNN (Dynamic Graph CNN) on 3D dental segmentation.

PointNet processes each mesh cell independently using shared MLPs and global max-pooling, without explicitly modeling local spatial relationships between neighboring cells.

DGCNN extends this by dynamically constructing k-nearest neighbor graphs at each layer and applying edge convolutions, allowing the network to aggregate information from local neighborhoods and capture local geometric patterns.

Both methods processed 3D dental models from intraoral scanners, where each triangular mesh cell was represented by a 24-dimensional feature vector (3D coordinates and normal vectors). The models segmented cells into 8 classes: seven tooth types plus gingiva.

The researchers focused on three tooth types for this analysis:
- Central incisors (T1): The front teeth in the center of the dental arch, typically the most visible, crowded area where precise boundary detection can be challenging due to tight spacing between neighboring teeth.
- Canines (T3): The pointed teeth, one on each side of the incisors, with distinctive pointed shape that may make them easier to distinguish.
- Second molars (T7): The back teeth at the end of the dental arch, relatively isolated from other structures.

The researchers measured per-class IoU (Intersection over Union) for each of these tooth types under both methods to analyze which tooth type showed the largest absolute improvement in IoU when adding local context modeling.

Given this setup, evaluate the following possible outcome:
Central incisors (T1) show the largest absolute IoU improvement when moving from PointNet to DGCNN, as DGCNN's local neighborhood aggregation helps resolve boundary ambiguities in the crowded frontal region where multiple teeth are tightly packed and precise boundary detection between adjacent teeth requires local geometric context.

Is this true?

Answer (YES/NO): YES